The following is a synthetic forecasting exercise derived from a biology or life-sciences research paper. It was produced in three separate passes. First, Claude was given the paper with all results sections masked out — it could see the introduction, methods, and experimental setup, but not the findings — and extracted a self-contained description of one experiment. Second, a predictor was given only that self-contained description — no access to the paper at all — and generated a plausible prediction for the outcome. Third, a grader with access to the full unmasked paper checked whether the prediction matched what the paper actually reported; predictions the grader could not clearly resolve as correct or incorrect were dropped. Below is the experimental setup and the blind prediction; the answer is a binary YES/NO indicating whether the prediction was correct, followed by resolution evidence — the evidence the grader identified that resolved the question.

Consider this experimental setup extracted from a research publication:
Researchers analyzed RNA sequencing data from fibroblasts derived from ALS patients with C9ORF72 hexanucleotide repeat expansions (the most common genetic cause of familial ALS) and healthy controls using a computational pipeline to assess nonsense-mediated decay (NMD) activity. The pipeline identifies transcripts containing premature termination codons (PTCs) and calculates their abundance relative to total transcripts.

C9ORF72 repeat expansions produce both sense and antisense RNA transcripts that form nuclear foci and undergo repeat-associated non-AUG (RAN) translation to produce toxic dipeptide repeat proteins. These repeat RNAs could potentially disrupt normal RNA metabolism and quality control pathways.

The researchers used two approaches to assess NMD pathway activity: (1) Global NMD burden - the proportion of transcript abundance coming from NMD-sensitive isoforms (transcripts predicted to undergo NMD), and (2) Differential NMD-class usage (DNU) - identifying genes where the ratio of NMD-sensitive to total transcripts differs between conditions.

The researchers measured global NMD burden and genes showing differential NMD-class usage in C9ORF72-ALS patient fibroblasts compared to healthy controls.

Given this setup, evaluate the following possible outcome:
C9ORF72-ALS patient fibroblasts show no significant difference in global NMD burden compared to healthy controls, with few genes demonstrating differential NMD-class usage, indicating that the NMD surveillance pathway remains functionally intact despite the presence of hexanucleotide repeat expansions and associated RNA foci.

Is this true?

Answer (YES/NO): YES